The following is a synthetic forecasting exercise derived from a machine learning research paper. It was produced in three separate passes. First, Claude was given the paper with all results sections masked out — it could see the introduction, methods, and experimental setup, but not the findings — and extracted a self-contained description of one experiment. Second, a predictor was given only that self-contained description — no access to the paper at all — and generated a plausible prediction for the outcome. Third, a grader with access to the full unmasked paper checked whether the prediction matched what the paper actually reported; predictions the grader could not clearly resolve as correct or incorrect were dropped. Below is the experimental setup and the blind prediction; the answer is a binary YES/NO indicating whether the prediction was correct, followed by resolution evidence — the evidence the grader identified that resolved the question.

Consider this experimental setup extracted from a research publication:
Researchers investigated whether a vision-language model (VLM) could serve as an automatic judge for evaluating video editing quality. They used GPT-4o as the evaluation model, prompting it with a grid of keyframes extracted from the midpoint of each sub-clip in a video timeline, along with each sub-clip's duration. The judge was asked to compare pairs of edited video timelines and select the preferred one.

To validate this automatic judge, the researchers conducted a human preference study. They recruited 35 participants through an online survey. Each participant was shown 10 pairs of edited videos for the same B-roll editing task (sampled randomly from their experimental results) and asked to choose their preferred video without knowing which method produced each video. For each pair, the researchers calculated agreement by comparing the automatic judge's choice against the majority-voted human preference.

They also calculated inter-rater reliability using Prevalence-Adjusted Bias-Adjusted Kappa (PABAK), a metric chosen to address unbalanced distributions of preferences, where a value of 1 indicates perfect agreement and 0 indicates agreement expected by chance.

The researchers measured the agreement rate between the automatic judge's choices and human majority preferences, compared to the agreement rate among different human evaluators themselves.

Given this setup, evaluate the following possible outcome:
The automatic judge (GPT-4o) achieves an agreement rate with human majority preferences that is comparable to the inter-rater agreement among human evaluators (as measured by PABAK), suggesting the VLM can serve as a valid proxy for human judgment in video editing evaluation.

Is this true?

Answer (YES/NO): YES